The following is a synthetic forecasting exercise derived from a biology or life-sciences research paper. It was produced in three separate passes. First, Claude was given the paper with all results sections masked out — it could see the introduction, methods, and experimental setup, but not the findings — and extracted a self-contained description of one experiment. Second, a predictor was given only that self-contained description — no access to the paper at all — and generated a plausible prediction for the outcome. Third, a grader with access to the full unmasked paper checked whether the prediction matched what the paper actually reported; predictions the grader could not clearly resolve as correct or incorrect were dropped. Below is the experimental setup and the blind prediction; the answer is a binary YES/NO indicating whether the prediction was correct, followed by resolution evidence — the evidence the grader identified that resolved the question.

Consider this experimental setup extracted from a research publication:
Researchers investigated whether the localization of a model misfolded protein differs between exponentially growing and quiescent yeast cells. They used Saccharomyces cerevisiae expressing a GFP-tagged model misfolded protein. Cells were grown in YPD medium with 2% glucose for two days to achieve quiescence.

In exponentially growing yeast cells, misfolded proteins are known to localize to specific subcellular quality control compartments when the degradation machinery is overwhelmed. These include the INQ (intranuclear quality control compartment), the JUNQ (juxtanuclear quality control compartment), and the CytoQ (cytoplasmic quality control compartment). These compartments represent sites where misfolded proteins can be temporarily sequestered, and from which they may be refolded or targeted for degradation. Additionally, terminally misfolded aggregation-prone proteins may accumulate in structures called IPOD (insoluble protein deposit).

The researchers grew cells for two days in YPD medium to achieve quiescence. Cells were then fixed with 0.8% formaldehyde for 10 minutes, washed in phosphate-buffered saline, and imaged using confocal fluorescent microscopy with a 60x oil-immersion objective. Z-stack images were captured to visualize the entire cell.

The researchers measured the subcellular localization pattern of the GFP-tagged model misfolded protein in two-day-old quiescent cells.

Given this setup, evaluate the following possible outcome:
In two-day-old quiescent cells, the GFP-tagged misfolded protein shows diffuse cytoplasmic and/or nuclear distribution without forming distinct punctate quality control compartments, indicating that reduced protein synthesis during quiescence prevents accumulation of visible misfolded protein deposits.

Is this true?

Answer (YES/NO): NO